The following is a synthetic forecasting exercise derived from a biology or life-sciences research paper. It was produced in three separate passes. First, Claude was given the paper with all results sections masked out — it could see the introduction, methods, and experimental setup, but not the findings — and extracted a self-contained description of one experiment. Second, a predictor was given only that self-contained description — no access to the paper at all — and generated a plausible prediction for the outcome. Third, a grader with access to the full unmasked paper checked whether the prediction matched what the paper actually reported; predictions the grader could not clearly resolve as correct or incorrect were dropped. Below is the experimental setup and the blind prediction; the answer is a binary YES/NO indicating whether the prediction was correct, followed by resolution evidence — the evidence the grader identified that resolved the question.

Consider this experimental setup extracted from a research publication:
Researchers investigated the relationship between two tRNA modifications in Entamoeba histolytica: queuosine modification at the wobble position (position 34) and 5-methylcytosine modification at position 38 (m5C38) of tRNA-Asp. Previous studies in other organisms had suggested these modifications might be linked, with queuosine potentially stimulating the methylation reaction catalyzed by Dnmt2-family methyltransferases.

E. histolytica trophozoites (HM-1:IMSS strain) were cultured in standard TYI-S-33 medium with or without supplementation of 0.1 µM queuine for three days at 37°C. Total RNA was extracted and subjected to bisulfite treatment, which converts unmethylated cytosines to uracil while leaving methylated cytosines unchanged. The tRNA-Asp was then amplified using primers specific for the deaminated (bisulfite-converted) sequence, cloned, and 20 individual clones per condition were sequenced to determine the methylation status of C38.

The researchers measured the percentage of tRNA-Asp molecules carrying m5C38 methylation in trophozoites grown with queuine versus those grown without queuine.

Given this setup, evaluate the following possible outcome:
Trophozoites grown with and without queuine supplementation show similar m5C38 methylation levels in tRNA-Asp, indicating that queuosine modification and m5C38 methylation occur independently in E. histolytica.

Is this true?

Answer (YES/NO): NO